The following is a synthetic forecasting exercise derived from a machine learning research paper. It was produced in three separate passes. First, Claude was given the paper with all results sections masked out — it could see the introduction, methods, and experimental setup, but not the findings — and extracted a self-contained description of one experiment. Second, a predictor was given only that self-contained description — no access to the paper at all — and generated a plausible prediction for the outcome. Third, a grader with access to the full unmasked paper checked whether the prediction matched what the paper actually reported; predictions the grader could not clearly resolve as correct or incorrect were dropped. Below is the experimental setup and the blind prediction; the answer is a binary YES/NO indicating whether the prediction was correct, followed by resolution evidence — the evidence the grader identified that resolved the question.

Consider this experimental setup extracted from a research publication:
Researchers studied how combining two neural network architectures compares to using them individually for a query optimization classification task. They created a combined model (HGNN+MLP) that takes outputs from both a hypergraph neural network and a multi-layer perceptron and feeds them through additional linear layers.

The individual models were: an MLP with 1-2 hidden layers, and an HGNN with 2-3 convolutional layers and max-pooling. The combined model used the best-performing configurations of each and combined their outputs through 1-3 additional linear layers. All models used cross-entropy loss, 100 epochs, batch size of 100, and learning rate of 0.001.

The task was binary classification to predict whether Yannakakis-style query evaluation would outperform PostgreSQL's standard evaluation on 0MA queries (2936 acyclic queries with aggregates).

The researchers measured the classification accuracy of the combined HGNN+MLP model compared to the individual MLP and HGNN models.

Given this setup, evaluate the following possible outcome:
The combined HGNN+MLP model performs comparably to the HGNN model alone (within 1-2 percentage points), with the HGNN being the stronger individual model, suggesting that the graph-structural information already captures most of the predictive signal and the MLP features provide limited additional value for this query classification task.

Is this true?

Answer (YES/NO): NO